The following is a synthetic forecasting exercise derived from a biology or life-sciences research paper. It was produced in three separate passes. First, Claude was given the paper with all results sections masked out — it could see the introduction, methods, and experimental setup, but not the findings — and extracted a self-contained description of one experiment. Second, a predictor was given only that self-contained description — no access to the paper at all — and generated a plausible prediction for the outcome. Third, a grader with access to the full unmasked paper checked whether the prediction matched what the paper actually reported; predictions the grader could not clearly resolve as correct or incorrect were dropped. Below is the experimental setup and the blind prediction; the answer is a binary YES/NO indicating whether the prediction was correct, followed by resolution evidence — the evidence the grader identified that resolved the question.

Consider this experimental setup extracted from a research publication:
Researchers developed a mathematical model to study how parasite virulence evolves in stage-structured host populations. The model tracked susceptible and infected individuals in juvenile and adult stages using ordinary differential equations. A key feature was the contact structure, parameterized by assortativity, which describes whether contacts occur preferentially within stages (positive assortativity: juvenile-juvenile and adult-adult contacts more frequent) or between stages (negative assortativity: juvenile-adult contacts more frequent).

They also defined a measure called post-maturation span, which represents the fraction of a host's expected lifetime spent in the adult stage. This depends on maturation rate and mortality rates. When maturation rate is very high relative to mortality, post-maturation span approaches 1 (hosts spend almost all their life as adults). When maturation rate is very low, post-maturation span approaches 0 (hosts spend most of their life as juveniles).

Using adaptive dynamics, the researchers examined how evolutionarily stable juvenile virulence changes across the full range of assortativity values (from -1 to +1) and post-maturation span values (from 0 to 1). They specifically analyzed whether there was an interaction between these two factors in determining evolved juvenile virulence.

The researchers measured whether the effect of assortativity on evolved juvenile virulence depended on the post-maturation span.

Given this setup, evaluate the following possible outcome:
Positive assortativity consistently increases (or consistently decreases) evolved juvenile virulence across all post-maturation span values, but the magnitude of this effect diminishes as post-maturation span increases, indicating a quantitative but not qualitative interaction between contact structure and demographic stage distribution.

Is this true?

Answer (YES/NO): NO